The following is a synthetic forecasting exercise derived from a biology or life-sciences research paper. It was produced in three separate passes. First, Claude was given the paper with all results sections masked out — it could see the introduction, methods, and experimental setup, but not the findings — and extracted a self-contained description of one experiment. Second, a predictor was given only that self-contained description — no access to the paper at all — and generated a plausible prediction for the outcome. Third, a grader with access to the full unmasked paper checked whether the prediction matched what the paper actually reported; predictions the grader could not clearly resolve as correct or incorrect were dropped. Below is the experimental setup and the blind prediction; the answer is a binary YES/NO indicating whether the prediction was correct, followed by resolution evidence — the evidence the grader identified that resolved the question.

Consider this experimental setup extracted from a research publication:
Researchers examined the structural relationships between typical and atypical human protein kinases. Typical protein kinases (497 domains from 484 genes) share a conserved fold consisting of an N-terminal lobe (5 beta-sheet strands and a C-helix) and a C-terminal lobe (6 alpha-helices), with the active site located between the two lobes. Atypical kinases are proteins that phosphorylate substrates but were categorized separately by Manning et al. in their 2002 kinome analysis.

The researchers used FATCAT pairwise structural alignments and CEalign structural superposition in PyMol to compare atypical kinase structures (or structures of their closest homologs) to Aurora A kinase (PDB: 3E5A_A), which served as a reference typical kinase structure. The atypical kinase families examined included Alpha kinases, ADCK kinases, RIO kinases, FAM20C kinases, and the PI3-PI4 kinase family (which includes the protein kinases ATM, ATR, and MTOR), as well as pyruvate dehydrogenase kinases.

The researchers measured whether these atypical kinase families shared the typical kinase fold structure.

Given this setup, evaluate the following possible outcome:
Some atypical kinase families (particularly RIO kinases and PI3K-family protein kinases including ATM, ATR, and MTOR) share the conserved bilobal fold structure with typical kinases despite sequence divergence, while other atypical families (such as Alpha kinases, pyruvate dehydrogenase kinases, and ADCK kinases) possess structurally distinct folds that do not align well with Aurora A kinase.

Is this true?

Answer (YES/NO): NO